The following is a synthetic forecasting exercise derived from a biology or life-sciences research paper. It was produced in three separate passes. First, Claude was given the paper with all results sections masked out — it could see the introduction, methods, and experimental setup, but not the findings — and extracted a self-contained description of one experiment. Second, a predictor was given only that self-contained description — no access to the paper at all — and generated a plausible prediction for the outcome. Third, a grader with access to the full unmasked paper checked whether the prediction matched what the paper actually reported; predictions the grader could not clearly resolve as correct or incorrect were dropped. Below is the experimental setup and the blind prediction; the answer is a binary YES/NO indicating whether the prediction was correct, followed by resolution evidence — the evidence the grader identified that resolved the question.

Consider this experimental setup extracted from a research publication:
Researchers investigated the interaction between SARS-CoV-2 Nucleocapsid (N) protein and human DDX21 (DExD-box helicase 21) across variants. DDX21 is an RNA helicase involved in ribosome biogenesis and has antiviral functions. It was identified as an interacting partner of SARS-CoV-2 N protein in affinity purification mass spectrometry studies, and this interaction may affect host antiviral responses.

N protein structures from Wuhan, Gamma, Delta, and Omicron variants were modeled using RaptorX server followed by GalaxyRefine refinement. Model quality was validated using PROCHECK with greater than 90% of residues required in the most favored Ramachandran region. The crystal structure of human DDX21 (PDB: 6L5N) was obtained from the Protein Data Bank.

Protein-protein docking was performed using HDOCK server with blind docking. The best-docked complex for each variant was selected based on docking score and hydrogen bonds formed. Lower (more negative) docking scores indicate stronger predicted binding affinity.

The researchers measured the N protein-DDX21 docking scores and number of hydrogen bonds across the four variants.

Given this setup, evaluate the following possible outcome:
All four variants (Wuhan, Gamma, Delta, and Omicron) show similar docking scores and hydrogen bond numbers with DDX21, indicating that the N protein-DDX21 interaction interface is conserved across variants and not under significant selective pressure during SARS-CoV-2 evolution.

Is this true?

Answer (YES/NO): NO